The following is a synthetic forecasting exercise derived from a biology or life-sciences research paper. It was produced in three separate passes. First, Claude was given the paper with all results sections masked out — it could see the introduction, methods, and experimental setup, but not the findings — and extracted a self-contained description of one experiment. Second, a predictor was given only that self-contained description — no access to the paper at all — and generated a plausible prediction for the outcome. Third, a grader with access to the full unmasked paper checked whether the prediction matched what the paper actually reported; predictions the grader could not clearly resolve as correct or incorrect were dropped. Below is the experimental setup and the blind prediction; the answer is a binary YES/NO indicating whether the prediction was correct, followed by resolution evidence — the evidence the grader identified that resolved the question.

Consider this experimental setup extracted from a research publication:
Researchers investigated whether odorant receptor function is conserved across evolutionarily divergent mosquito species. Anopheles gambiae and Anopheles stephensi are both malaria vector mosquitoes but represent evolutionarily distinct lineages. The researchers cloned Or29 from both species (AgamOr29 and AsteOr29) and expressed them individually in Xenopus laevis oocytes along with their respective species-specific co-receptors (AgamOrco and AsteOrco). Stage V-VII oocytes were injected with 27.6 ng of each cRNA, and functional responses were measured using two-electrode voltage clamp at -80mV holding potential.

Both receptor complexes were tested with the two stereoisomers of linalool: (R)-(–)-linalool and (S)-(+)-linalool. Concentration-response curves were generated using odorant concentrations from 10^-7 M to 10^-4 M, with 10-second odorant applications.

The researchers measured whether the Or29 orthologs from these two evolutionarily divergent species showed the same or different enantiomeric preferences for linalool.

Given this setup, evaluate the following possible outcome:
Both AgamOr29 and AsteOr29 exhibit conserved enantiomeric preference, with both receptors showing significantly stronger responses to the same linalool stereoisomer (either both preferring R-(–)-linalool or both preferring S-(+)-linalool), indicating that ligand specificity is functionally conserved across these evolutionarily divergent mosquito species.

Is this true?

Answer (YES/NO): YES